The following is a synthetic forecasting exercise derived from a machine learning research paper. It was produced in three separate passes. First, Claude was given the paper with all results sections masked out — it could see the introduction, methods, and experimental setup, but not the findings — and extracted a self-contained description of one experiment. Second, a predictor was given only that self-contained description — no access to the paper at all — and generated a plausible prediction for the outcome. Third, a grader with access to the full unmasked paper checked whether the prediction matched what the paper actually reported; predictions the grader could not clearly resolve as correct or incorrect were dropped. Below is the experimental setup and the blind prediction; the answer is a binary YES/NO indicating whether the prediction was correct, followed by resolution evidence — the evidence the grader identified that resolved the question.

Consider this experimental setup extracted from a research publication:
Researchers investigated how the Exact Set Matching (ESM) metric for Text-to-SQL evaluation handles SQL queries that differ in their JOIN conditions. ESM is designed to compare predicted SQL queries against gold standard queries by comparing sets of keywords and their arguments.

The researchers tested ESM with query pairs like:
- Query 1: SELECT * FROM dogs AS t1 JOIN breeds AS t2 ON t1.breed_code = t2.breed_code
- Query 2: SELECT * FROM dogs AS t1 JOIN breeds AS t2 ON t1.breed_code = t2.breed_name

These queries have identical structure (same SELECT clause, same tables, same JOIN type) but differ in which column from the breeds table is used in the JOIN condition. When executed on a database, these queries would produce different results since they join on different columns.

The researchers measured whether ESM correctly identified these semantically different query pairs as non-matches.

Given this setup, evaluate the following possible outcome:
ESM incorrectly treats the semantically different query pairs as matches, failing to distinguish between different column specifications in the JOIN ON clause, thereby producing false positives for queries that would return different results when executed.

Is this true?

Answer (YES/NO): YES